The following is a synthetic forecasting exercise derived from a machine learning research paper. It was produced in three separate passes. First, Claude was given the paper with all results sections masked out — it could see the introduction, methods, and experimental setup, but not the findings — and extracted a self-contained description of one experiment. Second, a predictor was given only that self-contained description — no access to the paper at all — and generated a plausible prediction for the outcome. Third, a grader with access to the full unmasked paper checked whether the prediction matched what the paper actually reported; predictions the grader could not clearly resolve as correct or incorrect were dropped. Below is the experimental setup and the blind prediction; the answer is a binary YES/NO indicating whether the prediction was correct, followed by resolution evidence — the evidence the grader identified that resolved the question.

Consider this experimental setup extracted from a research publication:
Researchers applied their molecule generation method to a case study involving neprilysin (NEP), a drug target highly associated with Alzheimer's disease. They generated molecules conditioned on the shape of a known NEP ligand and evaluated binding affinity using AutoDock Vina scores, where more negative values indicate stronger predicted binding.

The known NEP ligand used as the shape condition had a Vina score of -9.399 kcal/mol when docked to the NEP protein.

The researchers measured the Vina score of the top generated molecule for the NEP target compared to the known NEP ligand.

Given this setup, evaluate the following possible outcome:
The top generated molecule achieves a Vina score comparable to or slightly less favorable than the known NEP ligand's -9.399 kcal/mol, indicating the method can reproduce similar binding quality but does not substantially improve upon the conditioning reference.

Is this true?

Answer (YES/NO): NO